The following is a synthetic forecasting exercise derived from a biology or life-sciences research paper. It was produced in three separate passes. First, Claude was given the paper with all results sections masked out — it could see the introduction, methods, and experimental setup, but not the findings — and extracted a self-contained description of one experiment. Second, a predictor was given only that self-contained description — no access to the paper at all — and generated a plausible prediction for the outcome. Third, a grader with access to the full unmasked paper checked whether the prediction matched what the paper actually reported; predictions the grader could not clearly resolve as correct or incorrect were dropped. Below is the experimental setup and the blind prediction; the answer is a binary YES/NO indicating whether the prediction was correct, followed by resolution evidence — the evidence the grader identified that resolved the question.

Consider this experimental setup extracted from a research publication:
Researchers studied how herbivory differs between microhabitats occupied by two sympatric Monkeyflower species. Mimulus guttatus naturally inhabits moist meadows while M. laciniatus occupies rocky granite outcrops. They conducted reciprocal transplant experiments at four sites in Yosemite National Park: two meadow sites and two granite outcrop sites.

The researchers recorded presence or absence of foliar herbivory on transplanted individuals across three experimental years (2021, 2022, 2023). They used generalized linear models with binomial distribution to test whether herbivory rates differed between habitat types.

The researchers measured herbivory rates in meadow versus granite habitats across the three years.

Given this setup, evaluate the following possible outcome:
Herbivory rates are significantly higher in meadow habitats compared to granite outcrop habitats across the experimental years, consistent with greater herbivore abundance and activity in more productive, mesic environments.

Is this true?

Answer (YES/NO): YES